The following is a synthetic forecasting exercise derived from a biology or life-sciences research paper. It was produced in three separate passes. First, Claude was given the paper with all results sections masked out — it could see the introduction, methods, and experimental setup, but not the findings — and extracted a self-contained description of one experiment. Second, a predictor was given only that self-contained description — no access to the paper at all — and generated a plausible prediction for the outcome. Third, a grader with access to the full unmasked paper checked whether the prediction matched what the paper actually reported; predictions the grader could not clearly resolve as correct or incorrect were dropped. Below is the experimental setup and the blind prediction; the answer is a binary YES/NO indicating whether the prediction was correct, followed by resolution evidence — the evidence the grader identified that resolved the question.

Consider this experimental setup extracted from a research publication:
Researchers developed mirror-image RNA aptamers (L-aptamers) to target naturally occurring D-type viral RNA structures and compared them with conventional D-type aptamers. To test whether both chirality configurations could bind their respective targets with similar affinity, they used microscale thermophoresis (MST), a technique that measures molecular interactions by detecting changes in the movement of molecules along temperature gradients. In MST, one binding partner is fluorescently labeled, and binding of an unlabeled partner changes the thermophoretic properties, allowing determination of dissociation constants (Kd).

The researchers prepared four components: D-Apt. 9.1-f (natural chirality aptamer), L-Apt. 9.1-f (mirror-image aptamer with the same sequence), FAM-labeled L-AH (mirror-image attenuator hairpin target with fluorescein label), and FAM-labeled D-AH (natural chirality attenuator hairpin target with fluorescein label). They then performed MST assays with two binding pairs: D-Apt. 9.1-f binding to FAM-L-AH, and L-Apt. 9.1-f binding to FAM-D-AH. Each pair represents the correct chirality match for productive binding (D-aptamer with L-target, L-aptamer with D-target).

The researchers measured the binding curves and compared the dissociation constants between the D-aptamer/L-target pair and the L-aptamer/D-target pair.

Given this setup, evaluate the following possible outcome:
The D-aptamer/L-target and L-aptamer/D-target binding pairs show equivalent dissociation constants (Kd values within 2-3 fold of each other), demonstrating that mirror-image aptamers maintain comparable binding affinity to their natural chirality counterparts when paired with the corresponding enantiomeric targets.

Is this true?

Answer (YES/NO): YES